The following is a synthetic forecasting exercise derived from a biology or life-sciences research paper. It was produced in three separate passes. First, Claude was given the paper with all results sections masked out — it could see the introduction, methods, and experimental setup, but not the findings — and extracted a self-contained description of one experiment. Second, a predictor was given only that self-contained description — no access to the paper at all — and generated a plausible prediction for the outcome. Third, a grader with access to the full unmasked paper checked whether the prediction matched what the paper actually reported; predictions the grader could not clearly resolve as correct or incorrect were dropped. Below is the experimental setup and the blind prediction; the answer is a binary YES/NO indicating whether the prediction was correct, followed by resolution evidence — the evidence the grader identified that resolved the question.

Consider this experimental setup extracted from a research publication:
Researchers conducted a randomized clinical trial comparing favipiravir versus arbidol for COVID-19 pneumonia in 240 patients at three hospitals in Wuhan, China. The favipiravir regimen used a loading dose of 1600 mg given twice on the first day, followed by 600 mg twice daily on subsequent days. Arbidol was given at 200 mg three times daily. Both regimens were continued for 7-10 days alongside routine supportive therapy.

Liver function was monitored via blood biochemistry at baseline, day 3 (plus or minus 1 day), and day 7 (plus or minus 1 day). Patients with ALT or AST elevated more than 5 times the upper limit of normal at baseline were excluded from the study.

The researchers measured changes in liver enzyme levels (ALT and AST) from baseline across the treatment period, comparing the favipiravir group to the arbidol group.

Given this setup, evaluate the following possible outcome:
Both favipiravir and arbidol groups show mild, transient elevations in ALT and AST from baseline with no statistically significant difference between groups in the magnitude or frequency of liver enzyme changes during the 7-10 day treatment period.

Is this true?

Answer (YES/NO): YES